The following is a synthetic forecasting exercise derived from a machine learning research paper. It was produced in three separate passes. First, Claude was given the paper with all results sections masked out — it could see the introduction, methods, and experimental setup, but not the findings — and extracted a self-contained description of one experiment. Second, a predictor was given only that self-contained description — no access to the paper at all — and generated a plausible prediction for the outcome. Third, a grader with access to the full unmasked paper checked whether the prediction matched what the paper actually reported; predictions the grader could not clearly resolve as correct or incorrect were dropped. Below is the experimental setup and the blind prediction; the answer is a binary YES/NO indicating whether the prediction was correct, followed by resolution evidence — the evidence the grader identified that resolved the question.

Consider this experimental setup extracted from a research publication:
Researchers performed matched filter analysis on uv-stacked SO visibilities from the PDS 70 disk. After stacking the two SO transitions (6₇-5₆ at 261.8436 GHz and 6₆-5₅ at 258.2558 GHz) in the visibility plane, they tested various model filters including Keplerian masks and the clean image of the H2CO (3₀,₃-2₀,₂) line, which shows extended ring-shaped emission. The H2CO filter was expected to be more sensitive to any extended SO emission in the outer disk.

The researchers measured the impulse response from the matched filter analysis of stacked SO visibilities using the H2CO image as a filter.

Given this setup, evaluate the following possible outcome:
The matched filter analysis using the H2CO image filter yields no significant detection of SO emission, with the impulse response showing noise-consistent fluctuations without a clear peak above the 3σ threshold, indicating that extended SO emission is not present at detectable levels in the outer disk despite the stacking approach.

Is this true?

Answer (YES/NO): YES